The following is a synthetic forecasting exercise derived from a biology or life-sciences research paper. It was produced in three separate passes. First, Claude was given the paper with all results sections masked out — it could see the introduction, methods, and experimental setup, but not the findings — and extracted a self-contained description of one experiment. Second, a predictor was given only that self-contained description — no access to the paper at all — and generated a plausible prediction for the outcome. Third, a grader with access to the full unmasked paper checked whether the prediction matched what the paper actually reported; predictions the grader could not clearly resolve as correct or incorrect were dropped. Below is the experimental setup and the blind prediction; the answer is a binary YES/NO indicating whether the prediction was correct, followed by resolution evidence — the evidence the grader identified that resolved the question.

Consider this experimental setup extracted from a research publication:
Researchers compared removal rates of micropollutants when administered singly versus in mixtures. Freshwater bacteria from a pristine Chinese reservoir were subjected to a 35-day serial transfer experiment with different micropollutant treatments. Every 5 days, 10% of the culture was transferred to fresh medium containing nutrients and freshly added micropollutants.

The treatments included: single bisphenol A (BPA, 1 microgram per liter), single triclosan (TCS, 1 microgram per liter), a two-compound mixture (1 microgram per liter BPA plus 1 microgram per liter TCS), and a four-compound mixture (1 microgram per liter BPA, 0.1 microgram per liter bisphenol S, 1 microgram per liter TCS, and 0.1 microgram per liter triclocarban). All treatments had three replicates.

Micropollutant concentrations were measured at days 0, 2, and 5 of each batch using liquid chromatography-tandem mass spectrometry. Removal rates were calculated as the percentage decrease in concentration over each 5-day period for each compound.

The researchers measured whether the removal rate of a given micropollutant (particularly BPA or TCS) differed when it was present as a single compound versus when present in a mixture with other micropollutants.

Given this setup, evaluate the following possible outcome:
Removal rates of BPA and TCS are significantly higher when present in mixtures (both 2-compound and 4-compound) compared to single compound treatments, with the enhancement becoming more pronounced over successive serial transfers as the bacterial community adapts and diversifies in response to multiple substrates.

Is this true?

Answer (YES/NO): NO